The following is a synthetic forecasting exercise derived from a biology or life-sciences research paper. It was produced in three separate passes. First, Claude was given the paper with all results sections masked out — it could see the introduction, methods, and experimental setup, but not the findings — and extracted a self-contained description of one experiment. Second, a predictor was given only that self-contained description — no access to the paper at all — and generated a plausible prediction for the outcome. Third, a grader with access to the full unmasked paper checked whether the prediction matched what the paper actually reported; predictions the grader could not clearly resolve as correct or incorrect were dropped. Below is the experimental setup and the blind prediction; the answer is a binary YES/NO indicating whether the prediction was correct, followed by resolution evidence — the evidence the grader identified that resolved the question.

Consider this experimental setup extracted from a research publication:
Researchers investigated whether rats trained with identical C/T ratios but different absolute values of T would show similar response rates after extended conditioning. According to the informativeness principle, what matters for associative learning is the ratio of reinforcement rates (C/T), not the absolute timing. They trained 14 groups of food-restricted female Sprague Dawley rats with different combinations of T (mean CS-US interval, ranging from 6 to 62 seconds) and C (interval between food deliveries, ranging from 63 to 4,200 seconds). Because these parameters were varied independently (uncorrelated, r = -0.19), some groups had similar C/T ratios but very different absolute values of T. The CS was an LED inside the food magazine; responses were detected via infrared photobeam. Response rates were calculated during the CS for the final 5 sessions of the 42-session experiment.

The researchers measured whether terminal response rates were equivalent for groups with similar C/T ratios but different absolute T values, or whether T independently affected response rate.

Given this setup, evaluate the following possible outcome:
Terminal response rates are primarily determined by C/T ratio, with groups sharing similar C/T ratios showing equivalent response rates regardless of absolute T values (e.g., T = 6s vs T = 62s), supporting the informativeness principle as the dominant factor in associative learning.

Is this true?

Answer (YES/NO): NO